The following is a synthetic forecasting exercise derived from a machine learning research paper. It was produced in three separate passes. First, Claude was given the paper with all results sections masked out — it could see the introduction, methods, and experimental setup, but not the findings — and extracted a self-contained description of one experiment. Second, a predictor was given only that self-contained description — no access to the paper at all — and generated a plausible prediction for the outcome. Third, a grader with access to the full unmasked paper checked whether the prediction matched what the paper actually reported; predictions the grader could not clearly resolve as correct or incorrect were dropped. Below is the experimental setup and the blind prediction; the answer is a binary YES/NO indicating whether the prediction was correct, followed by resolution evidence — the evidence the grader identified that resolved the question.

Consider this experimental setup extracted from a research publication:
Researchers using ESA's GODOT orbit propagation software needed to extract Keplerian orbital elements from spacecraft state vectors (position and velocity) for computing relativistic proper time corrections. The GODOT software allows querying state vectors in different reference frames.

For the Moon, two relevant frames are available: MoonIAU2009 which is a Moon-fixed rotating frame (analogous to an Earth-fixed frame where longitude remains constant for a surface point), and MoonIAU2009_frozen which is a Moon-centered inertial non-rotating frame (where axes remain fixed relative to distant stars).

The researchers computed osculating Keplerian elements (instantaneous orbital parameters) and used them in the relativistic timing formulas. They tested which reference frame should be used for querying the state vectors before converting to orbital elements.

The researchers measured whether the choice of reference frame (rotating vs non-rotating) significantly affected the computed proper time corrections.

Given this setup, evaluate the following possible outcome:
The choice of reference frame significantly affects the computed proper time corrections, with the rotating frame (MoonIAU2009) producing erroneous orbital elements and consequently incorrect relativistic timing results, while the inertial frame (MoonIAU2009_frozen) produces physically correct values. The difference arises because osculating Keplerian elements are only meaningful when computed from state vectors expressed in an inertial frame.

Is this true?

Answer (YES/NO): YES